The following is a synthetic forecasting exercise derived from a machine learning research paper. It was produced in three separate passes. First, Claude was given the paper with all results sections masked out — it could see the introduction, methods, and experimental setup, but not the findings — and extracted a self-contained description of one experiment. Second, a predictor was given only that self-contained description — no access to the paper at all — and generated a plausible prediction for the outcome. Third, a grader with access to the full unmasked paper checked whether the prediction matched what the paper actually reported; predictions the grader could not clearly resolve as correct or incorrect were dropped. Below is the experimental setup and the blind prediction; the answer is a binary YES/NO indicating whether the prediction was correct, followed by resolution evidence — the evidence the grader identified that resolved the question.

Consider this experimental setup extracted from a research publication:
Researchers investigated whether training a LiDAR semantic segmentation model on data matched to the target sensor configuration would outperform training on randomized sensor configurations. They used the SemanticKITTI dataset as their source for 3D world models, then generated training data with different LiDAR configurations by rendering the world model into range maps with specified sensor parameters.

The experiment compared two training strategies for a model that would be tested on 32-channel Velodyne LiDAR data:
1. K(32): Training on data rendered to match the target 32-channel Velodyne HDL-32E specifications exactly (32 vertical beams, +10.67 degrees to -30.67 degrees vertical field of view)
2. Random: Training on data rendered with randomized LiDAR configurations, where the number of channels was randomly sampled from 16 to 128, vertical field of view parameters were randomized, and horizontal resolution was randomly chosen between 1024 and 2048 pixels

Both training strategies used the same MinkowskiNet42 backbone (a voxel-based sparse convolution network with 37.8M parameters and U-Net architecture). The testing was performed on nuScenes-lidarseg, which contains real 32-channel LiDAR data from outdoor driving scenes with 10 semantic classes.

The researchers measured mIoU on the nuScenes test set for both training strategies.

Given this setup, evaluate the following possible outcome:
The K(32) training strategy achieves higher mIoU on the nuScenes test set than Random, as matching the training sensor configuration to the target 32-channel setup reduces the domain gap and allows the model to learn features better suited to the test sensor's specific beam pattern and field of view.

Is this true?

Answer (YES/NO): NO